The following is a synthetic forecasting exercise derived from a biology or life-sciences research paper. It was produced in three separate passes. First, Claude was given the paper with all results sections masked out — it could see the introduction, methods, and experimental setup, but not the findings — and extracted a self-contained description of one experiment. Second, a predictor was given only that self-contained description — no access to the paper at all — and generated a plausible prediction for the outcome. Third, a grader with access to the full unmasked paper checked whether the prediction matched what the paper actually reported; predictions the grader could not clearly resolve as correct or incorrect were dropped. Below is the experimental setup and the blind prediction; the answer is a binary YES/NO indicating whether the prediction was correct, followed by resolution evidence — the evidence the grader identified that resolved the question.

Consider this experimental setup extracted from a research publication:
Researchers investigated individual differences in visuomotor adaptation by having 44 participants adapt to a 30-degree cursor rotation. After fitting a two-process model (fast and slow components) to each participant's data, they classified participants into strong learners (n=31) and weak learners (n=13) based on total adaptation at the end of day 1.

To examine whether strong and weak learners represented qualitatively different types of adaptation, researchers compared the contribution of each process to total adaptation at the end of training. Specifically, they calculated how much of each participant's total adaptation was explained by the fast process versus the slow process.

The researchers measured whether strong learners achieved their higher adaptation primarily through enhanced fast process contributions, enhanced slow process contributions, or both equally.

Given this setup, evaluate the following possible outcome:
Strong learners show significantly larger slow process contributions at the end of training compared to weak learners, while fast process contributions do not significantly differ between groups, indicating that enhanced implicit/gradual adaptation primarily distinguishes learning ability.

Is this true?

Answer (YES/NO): NO